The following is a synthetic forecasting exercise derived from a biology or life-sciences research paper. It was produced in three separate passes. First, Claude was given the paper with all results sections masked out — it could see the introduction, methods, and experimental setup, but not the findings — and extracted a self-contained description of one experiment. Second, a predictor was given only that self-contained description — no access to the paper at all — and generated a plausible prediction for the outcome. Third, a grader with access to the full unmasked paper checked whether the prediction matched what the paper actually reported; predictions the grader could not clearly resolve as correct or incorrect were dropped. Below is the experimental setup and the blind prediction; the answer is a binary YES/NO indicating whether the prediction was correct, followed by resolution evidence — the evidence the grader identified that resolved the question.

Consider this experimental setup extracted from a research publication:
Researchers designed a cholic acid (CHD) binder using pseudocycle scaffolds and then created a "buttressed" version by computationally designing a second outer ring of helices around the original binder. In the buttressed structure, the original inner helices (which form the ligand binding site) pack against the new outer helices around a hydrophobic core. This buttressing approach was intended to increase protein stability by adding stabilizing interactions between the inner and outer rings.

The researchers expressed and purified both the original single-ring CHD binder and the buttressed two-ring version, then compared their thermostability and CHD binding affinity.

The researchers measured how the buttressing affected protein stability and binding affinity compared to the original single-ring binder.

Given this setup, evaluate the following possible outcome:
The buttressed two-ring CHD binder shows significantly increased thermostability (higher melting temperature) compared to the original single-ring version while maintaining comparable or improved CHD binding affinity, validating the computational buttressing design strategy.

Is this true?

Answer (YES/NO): YES